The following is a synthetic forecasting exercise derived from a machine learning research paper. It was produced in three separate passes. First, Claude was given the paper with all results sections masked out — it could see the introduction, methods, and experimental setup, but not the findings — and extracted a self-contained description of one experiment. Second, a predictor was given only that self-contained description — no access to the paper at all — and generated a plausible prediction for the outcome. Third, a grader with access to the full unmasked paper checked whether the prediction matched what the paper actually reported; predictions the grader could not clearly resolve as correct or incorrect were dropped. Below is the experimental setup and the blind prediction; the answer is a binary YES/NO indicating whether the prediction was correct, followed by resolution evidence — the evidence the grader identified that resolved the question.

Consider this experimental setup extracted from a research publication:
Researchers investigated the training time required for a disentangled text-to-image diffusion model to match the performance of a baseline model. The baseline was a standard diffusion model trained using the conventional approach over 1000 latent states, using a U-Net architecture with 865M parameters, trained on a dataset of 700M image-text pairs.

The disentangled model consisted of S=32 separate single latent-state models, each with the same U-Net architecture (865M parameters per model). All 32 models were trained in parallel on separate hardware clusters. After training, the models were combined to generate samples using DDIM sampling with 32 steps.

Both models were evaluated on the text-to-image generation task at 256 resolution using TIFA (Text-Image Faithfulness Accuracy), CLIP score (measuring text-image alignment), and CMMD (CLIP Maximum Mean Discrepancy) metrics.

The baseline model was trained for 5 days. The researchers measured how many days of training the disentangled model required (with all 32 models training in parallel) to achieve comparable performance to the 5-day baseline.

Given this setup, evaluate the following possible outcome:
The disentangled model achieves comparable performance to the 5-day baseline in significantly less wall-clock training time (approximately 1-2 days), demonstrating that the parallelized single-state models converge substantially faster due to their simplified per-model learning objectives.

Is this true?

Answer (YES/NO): YES